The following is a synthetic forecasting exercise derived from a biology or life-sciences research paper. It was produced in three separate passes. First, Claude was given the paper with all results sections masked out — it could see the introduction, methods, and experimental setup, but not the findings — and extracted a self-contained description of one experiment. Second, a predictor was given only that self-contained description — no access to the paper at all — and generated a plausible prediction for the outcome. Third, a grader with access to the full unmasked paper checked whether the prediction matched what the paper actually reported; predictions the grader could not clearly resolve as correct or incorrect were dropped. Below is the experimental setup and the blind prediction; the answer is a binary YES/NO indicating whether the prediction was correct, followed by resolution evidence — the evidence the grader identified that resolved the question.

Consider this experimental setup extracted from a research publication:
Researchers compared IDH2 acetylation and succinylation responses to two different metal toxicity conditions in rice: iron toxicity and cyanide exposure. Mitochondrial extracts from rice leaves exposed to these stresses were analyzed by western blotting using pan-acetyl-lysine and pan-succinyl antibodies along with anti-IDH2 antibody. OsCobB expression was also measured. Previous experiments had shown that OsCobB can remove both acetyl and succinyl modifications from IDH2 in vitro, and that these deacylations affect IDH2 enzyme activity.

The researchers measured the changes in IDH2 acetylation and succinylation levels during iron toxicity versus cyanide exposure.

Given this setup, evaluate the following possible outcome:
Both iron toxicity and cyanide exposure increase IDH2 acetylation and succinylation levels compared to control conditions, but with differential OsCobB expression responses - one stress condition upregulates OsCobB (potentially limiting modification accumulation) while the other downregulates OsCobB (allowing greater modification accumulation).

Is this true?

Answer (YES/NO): NO